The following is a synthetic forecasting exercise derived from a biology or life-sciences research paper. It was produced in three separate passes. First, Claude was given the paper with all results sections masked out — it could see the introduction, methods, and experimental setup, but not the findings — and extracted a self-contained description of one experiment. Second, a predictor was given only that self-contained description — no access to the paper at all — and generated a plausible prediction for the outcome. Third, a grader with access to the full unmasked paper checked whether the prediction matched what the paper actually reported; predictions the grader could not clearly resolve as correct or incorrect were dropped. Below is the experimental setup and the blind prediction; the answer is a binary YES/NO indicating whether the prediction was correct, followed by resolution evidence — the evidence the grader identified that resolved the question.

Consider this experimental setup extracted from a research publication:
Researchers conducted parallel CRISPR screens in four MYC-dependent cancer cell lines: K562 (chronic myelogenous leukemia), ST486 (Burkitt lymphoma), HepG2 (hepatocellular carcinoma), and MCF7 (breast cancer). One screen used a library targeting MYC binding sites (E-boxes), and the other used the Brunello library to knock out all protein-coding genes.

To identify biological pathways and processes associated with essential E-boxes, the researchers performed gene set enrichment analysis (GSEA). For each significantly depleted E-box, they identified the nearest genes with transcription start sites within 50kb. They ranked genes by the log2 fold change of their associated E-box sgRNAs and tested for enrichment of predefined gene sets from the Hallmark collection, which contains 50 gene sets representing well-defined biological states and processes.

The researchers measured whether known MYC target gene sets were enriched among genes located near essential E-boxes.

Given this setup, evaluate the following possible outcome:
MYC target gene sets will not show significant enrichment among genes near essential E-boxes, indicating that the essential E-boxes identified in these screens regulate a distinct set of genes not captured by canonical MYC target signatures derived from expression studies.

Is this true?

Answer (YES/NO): NO